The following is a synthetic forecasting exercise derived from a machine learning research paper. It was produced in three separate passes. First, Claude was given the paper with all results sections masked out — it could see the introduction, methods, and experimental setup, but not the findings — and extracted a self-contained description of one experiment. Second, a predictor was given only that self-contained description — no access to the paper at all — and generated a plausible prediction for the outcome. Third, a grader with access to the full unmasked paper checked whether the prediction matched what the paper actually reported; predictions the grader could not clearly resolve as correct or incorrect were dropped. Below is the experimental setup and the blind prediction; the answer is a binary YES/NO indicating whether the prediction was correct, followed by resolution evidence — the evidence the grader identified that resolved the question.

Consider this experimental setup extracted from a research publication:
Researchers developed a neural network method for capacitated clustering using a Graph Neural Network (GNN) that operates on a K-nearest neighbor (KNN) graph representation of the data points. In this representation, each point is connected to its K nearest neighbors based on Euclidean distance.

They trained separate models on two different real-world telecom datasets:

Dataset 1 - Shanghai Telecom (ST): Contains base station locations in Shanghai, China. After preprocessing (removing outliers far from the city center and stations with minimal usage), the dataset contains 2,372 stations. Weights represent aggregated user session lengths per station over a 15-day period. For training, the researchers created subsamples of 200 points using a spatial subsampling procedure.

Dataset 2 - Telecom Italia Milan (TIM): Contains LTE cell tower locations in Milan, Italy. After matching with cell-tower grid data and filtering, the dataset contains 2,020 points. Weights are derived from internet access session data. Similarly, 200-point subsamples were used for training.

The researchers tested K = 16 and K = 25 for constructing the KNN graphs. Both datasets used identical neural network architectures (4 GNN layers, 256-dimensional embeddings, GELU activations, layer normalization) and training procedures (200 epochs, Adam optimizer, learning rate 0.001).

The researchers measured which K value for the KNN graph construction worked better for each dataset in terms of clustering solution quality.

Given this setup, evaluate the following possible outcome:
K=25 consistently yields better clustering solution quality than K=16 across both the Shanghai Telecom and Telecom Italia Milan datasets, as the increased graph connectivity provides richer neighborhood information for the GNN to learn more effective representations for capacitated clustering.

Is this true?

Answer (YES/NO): NO